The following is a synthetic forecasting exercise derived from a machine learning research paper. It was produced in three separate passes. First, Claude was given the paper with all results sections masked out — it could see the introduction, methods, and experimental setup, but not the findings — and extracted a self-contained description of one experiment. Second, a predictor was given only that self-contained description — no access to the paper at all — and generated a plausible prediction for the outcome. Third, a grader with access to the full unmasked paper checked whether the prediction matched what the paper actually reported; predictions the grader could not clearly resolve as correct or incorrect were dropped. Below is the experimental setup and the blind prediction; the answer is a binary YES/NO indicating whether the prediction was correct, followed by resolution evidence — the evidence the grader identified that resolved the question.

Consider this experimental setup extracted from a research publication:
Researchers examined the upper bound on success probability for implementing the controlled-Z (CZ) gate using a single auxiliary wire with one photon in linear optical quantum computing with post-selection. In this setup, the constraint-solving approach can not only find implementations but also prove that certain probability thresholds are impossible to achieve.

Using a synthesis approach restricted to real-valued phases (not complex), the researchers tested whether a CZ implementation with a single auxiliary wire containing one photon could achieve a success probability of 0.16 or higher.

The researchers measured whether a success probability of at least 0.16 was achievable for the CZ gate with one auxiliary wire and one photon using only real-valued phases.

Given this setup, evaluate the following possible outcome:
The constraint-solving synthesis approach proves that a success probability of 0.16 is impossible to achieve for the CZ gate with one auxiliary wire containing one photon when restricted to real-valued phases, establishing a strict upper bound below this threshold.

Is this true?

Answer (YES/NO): NO